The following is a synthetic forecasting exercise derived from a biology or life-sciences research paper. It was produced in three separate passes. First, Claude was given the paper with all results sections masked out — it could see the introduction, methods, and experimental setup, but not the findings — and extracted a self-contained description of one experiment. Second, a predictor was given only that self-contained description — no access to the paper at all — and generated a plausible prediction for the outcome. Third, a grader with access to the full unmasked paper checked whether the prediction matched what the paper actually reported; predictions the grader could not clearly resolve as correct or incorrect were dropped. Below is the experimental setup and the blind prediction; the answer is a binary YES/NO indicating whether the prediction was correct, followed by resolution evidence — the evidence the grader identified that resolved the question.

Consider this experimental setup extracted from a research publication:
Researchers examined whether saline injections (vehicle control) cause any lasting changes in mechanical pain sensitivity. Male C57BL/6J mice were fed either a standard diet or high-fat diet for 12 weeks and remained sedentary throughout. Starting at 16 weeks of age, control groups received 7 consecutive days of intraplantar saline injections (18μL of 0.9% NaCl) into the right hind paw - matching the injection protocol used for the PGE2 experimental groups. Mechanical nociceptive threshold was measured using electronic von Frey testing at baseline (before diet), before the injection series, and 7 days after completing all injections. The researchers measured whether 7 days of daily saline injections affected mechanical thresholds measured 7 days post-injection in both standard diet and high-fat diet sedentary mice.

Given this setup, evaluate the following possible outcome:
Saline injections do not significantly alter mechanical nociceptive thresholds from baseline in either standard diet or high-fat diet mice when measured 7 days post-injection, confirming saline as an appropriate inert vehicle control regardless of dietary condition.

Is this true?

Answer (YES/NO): YES